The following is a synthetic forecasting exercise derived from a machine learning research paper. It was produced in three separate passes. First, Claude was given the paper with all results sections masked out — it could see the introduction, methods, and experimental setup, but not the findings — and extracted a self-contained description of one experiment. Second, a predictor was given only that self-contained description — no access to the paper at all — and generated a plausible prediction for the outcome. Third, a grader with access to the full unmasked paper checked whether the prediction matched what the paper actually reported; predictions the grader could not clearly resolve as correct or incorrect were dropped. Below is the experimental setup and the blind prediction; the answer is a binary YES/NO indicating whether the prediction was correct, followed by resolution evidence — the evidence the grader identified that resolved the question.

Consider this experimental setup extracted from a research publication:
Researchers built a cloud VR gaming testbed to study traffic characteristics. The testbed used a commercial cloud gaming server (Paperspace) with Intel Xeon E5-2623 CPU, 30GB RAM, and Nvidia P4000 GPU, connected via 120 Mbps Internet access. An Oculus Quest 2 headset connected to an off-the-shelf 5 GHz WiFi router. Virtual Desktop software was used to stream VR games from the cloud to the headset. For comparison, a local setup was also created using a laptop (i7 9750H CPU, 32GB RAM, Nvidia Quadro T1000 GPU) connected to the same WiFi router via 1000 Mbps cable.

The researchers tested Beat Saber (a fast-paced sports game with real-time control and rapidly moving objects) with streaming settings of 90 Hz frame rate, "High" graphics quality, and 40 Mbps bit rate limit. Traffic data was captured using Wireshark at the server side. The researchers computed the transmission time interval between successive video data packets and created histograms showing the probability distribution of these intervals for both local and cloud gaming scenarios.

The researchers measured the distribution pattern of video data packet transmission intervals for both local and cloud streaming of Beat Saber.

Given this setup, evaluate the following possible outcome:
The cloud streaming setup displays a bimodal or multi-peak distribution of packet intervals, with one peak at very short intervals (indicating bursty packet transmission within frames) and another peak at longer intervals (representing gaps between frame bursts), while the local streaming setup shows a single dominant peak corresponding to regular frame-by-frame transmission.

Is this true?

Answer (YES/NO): NO